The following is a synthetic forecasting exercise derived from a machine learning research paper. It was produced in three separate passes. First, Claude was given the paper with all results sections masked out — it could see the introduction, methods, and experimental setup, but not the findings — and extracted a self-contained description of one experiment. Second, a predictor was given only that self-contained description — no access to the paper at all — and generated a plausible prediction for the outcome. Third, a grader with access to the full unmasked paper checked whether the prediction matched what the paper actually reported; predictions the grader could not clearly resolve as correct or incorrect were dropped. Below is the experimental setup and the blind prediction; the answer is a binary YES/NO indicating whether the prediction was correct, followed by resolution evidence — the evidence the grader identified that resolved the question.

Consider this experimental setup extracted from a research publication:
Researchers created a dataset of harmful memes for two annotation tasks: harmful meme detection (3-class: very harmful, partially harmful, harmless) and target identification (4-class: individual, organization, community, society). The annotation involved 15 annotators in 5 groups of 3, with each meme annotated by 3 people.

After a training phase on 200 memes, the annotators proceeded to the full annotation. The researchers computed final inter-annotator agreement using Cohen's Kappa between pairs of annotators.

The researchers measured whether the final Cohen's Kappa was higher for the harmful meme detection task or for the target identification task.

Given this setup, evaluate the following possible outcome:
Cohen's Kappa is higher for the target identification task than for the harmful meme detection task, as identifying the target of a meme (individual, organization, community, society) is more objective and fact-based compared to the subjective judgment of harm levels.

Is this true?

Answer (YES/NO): YES